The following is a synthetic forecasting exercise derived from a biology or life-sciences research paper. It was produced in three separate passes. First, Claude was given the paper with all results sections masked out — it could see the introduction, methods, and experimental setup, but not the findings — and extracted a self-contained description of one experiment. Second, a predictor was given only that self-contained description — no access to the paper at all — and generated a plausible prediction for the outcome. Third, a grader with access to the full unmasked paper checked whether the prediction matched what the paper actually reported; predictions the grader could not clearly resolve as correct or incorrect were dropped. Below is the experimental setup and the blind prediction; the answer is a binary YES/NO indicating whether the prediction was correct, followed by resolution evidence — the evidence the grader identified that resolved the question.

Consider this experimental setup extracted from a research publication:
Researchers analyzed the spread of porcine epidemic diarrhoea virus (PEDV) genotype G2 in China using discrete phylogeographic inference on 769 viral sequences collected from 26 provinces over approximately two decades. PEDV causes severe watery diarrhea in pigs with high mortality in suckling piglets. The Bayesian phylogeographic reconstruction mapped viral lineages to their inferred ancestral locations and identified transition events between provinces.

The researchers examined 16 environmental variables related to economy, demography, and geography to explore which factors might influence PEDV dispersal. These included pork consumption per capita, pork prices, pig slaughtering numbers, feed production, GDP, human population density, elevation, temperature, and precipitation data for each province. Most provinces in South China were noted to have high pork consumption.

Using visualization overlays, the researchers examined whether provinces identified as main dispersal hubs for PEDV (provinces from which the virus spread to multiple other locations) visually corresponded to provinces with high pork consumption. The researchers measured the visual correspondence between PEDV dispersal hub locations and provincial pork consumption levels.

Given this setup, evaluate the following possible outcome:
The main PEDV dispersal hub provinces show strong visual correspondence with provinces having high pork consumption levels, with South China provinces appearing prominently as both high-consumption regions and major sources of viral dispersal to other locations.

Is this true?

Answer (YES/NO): NO